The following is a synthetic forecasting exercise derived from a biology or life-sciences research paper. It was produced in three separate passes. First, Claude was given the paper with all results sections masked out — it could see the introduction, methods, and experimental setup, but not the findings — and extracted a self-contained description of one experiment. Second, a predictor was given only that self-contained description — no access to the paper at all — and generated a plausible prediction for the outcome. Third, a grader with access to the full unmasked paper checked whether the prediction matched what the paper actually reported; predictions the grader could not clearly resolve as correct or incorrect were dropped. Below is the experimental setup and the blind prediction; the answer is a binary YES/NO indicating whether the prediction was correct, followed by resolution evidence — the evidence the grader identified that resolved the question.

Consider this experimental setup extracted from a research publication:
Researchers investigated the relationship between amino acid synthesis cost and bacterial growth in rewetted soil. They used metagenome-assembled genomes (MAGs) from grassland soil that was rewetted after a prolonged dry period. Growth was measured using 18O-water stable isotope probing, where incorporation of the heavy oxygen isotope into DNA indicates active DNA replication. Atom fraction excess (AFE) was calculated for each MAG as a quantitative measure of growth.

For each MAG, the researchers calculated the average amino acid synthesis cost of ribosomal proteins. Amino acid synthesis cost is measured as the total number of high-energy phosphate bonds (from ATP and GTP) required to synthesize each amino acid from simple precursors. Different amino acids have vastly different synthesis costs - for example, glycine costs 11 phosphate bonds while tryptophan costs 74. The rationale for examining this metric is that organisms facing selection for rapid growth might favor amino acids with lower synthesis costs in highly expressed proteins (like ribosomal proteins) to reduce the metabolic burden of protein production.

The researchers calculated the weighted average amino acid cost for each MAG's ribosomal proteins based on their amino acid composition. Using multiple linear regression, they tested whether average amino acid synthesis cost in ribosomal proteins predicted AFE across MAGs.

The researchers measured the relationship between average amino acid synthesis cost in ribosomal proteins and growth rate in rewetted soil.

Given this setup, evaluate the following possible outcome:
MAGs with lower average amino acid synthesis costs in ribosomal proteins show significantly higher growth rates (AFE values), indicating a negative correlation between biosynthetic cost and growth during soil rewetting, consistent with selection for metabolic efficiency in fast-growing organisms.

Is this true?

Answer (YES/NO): NO